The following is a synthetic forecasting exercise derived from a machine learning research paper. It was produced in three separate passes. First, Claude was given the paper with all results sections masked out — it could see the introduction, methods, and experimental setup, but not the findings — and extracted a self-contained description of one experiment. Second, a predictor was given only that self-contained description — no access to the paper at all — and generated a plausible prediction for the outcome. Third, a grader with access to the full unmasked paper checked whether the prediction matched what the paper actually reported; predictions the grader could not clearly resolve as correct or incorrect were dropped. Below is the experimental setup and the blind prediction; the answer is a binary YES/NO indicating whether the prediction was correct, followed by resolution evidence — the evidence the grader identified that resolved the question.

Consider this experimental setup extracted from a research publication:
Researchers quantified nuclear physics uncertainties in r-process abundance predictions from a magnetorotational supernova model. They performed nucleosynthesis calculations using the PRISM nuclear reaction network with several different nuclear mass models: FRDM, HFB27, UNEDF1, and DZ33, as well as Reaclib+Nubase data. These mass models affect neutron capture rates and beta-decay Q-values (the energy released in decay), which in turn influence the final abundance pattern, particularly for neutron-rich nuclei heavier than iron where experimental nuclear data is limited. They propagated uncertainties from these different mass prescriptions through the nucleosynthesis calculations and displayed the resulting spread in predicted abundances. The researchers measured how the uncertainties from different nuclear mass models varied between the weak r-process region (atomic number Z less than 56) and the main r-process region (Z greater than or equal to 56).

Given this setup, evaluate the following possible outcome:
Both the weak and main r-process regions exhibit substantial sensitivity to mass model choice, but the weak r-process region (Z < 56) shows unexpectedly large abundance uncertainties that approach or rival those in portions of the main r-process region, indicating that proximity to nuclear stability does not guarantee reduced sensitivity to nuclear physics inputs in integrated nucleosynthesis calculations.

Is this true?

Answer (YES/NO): NO